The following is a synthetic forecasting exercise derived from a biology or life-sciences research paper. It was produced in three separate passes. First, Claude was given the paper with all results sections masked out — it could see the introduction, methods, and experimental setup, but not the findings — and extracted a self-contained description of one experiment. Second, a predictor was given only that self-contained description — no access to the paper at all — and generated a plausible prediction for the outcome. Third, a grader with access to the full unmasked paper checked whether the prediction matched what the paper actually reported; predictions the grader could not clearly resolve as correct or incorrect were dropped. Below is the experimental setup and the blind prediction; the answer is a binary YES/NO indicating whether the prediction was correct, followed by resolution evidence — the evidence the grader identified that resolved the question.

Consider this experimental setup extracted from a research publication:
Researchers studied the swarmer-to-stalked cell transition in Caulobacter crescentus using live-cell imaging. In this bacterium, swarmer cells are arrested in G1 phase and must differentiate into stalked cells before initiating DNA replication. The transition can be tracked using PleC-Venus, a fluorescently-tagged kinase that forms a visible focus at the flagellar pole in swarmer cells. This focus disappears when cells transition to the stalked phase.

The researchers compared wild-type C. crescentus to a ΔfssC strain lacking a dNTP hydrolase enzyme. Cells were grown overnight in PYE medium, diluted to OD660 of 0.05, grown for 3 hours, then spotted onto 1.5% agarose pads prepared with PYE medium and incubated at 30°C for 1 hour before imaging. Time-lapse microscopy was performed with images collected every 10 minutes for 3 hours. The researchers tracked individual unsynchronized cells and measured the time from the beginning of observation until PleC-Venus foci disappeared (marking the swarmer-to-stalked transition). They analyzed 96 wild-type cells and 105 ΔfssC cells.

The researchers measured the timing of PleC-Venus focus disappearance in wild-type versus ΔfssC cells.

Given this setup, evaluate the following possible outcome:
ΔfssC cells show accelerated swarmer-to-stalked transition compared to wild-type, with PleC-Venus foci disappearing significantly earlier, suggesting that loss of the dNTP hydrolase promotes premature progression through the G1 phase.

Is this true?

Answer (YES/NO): NO